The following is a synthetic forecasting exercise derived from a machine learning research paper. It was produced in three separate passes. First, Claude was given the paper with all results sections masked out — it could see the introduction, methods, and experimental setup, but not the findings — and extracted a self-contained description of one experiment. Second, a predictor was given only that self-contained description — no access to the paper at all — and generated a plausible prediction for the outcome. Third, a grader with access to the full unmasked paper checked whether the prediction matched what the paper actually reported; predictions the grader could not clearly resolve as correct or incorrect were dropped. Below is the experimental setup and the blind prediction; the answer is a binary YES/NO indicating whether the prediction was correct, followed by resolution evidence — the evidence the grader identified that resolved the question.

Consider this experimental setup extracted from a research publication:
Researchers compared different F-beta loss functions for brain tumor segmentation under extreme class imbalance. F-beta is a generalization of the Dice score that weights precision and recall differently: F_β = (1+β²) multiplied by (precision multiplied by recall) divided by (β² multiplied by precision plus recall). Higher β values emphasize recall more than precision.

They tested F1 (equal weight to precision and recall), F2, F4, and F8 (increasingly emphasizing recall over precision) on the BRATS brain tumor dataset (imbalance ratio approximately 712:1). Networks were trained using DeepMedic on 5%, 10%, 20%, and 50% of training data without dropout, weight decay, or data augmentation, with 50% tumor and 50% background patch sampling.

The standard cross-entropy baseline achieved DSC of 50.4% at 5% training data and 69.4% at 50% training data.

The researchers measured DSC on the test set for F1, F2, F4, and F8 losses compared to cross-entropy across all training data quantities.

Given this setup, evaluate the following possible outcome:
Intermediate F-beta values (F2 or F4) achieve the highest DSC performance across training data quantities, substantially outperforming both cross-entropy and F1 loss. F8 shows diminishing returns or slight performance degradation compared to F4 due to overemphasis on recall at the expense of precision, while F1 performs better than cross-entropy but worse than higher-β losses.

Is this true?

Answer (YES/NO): NO